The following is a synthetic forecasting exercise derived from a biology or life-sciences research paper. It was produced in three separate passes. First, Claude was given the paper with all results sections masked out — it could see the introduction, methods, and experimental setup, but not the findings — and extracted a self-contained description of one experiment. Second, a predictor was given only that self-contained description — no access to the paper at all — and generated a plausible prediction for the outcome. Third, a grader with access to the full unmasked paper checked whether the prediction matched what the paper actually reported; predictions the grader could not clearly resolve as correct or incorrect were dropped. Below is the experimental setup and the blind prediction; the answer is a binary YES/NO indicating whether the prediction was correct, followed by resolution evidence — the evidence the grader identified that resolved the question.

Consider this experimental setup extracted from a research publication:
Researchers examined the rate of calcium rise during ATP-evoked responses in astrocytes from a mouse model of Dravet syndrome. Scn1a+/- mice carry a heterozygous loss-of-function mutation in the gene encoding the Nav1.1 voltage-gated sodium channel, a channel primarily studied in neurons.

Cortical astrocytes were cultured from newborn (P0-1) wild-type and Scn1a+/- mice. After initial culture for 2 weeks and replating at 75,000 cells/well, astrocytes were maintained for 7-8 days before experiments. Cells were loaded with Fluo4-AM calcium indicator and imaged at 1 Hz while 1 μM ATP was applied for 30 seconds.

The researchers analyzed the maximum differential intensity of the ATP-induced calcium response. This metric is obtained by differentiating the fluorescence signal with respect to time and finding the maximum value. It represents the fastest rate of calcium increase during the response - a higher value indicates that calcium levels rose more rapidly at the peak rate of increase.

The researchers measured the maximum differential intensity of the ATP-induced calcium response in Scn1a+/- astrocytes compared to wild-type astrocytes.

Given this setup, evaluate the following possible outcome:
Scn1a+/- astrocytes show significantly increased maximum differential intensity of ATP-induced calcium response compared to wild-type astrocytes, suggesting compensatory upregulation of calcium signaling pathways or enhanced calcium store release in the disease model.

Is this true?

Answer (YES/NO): YES